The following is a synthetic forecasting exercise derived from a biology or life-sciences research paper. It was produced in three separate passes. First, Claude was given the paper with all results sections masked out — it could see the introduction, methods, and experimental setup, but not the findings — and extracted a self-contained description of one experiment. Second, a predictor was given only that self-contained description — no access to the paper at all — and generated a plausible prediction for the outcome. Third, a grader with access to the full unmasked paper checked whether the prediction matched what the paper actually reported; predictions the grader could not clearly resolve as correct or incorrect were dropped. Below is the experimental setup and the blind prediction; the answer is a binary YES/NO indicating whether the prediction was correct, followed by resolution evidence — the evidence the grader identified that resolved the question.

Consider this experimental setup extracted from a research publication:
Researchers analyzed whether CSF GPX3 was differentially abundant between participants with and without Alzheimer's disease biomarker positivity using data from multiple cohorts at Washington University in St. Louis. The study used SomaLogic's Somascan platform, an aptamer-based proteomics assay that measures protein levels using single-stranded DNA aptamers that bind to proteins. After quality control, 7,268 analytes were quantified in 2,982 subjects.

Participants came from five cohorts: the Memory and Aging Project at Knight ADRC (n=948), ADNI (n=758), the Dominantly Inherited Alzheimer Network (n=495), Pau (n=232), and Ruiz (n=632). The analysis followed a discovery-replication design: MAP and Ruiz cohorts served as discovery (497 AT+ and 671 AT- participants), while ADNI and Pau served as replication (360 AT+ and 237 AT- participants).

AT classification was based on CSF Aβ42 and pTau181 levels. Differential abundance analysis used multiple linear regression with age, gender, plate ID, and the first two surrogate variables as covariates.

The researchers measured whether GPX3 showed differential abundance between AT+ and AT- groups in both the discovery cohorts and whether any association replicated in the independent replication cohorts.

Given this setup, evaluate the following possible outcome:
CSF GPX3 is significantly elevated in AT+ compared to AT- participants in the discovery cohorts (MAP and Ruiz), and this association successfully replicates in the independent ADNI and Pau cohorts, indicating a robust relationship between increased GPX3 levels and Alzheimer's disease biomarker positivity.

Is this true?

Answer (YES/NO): NO